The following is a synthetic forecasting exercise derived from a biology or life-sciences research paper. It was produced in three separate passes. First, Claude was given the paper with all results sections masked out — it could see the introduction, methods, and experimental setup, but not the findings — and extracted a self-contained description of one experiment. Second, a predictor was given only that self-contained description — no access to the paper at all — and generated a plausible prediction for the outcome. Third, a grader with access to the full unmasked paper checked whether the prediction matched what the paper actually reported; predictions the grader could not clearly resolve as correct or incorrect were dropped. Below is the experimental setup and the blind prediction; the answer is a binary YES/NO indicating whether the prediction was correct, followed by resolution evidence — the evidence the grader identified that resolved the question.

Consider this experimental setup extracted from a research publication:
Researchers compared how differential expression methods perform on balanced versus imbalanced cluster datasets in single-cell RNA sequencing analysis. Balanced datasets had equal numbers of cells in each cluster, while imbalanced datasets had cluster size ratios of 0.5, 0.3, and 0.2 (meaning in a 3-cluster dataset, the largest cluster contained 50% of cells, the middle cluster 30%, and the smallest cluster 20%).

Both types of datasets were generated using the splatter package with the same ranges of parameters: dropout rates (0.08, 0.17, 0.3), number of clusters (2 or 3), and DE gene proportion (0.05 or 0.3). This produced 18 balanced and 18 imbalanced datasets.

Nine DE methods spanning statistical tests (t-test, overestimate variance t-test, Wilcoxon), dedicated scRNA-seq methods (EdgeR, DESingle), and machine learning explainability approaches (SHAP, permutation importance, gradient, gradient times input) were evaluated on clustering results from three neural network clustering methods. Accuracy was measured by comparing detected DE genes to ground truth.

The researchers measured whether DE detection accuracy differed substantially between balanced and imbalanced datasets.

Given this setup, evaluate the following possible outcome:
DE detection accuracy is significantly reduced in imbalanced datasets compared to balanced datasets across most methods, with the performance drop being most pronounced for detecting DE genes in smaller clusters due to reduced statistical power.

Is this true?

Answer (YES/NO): NO